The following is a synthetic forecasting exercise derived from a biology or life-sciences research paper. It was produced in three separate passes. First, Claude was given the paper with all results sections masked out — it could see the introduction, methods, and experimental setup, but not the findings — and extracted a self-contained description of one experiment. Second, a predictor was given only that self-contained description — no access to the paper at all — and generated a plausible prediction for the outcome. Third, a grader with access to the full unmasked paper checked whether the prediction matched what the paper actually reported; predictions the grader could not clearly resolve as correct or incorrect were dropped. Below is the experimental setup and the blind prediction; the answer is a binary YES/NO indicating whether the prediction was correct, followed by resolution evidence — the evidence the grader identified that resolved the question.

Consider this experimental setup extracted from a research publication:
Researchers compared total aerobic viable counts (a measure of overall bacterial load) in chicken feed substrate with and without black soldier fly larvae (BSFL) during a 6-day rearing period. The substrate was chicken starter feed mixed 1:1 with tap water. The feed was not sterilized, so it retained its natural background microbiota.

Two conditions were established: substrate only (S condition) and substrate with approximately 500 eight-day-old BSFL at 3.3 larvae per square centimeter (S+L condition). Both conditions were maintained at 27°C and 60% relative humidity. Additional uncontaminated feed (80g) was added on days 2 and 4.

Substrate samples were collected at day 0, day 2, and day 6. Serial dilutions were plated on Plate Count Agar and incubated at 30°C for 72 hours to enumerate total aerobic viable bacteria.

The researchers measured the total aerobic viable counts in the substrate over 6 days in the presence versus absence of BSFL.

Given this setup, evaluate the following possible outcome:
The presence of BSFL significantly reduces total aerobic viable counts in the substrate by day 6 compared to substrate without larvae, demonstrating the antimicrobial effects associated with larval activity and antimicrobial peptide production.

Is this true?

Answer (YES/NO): NO